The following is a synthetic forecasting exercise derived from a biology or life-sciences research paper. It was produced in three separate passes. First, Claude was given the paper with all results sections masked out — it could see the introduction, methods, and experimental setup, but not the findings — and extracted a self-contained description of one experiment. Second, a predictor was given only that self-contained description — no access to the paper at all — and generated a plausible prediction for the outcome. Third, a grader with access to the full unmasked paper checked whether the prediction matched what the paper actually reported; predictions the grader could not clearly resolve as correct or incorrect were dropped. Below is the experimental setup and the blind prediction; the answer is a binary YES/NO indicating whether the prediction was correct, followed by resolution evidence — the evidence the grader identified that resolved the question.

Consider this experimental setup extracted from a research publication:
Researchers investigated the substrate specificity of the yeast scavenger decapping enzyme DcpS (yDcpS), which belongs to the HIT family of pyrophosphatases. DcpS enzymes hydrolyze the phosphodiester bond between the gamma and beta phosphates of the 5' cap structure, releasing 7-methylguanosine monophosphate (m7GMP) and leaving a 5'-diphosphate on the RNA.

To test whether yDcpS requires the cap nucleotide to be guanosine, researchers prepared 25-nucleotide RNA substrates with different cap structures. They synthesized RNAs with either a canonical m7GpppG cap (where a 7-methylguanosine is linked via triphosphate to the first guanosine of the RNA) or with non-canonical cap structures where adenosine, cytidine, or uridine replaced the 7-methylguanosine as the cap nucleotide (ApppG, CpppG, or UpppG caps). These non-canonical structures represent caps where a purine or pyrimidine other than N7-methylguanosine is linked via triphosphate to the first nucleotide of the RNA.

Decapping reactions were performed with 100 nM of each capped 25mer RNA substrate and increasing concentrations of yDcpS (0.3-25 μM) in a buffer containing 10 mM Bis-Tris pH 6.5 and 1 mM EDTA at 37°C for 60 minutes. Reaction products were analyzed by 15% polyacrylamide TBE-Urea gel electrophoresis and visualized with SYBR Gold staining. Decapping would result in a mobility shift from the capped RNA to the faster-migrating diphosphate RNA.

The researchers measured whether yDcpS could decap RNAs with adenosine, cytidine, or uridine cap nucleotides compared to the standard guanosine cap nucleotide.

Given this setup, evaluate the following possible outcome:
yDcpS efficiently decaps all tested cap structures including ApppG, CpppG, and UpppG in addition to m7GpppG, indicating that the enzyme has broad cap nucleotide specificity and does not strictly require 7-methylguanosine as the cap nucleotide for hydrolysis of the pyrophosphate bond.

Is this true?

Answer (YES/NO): NO